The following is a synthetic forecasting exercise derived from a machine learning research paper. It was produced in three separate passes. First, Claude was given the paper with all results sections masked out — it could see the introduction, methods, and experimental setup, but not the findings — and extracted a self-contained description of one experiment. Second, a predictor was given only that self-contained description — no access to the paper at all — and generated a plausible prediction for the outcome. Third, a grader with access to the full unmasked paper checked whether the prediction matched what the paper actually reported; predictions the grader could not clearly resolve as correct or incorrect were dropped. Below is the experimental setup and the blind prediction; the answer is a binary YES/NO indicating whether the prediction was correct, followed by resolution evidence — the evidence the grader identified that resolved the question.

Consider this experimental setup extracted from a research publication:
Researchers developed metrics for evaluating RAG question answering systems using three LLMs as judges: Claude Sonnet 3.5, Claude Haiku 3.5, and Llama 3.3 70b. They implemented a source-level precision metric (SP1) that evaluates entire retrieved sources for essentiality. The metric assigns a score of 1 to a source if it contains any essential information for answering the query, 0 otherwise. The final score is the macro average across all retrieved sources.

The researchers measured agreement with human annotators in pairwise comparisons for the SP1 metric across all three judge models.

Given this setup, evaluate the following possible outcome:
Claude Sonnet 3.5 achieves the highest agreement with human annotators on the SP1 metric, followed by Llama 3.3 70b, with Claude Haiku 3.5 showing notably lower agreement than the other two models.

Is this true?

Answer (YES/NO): NO